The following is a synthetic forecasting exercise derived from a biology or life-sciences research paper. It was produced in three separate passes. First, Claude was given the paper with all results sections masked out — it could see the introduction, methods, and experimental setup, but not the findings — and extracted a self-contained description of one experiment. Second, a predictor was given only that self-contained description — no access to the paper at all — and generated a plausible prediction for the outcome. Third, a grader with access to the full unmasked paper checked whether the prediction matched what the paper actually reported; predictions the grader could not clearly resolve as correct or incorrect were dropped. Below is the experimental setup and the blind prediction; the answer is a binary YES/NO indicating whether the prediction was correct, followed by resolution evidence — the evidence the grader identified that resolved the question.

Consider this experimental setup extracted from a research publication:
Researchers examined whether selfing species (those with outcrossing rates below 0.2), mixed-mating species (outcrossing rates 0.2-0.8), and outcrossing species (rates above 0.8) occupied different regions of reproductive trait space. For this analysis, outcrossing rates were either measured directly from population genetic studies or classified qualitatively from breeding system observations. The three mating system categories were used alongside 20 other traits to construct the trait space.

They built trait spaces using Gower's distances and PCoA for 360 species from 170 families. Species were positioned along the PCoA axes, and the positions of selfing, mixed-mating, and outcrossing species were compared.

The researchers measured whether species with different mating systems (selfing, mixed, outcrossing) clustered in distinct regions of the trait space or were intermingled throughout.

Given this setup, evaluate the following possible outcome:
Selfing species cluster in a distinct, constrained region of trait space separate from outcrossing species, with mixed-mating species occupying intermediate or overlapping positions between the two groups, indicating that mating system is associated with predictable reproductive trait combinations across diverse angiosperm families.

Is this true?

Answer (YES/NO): NO